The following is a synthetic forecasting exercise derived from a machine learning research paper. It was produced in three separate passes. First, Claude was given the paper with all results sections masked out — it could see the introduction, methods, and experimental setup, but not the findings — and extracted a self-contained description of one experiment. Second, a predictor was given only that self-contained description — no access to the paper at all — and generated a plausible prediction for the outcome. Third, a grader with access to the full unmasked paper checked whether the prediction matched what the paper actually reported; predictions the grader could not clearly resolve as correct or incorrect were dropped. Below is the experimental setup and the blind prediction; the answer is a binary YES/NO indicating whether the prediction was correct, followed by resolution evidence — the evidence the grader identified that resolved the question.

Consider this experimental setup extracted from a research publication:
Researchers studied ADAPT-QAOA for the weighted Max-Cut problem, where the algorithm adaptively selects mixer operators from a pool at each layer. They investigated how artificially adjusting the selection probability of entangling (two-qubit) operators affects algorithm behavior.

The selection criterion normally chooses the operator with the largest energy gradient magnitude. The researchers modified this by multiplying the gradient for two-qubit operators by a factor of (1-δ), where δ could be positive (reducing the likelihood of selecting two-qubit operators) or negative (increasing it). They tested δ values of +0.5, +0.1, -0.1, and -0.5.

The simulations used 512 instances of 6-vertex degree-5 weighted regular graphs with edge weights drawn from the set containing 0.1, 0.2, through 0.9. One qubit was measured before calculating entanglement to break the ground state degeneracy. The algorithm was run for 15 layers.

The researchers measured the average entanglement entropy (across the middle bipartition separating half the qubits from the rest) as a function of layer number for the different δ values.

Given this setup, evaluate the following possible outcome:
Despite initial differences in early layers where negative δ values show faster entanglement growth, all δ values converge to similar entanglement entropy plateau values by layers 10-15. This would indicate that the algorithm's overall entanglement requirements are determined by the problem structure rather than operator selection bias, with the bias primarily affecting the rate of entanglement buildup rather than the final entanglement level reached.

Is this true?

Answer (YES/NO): NO